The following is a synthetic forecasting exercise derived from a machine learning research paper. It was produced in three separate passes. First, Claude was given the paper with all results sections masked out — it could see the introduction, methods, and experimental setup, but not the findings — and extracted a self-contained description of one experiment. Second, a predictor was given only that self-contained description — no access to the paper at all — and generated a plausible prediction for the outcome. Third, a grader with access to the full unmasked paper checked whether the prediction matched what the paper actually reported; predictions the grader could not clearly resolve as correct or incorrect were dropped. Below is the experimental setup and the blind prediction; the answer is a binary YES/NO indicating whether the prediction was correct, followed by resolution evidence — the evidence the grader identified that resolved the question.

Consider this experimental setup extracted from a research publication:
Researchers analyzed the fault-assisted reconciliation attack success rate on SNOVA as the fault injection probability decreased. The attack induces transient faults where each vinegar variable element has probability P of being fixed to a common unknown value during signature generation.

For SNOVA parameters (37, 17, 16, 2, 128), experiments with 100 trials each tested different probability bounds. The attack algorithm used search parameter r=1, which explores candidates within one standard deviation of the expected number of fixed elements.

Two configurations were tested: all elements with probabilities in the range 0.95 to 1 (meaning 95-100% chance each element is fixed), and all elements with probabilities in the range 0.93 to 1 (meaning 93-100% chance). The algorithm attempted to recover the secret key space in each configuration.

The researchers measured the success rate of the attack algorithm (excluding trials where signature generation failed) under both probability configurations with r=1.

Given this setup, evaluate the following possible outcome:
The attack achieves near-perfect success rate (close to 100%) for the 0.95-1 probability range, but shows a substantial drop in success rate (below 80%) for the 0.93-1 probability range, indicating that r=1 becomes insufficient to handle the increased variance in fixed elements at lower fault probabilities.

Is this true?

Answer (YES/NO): NO